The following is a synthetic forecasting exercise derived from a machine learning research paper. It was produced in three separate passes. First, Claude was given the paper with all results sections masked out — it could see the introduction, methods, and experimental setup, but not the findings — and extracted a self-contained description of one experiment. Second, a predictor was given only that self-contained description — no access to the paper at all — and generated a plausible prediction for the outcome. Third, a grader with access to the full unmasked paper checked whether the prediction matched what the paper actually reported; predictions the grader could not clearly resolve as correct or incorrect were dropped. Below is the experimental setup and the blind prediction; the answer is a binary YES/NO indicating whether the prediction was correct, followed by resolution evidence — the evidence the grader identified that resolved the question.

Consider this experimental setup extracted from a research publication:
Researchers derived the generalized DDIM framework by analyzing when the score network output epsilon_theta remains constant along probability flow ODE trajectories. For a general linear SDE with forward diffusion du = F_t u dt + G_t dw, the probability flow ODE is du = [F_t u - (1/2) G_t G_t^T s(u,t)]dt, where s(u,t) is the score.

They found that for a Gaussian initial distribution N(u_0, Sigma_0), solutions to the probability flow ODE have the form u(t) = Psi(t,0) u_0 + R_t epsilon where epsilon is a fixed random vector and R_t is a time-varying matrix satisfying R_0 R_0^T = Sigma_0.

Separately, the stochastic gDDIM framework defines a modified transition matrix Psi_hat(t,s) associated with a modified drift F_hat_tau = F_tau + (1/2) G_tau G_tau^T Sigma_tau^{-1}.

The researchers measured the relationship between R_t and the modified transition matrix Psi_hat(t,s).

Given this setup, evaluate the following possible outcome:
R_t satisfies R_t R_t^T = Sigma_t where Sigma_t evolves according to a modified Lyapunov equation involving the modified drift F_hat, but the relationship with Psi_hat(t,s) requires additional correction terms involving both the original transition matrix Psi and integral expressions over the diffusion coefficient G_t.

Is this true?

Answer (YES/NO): NO